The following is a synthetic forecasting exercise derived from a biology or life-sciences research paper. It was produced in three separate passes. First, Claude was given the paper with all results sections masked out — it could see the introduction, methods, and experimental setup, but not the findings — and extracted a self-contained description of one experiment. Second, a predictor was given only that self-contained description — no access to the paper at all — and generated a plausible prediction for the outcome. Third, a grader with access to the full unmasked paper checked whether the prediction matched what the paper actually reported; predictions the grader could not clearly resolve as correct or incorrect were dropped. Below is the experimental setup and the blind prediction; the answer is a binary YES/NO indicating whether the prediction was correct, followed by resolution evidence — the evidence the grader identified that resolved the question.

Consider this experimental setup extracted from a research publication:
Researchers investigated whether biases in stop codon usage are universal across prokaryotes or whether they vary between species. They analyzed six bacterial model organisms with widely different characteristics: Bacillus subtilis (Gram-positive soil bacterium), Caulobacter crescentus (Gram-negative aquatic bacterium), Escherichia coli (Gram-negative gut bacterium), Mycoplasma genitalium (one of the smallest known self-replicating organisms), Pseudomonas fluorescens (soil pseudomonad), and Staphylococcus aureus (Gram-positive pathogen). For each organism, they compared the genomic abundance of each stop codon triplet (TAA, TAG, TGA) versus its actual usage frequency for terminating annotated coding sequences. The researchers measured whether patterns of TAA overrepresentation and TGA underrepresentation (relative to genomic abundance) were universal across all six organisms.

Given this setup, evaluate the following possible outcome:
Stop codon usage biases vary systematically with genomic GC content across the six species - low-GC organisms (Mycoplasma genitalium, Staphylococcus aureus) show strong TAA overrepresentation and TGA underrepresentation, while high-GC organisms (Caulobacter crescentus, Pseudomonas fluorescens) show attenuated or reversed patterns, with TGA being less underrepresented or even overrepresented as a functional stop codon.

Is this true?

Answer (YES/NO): NO